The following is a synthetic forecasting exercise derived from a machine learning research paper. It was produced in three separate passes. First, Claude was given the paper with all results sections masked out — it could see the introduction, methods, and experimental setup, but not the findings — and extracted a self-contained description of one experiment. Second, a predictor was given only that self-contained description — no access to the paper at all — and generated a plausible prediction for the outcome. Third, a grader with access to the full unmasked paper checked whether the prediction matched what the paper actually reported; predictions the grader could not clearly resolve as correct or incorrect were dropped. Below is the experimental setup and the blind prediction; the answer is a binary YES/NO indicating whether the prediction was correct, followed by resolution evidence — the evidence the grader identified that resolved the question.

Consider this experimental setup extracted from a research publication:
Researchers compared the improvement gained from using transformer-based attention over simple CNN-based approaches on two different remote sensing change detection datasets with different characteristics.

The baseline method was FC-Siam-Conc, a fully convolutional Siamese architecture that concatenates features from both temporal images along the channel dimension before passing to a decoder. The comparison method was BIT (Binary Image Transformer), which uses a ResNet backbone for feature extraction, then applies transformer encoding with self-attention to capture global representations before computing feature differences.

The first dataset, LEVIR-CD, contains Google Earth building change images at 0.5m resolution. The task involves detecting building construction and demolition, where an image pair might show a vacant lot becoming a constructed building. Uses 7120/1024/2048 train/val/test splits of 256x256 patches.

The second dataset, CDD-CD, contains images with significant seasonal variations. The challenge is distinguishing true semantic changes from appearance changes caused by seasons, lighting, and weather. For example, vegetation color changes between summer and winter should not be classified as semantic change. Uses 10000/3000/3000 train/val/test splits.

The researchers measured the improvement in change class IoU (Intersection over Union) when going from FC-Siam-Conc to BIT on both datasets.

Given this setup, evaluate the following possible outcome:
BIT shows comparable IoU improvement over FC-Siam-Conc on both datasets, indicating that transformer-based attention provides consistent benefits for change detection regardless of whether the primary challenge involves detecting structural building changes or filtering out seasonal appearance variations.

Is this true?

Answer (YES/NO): NO